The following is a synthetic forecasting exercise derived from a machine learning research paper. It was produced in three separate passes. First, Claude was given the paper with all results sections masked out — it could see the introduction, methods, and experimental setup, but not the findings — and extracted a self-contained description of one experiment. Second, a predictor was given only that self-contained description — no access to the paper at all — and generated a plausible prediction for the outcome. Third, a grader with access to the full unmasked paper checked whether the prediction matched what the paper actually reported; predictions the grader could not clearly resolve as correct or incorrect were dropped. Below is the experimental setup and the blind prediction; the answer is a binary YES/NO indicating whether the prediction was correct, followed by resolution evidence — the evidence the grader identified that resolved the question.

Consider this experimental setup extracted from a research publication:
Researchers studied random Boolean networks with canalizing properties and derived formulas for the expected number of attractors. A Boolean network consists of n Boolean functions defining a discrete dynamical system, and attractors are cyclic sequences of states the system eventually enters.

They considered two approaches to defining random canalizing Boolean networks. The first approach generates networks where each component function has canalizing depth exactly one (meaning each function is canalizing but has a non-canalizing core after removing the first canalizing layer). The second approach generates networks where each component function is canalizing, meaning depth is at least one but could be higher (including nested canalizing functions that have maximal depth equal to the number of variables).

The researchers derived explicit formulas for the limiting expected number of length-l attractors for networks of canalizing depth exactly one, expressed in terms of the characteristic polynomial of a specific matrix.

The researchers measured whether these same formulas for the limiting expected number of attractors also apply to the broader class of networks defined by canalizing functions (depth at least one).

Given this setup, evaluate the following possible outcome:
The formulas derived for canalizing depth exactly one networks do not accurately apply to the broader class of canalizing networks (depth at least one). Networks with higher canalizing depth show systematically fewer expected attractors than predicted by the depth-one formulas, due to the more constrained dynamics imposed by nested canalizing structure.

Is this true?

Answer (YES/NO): NO